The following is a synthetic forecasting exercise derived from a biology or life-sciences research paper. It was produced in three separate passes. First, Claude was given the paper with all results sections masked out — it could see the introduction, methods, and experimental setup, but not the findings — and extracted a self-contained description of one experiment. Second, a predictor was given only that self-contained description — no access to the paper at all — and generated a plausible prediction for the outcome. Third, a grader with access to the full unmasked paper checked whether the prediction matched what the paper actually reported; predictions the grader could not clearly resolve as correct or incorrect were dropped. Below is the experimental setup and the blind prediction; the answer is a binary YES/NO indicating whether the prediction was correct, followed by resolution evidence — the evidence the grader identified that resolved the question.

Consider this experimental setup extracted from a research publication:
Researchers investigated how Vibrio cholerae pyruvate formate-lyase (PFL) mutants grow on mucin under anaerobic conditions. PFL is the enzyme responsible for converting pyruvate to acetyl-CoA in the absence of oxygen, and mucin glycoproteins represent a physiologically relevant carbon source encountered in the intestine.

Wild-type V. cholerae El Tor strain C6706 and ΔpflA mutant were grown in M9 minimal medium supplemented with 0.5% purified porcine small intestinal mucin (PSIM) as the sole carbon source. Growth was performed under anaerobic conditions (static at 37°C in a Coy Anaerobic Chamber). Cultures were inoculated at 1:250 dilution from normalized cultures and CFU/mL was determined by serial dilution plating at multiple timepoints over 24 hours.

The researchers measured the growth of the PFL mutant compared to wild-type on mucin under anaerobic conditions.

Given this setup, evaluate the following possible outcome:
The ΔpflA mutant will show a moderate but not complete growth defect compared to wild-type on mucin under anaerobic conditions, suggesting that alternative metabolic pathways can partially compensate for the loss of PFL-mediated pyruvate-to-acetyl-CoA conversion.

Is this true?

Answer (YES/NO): NO